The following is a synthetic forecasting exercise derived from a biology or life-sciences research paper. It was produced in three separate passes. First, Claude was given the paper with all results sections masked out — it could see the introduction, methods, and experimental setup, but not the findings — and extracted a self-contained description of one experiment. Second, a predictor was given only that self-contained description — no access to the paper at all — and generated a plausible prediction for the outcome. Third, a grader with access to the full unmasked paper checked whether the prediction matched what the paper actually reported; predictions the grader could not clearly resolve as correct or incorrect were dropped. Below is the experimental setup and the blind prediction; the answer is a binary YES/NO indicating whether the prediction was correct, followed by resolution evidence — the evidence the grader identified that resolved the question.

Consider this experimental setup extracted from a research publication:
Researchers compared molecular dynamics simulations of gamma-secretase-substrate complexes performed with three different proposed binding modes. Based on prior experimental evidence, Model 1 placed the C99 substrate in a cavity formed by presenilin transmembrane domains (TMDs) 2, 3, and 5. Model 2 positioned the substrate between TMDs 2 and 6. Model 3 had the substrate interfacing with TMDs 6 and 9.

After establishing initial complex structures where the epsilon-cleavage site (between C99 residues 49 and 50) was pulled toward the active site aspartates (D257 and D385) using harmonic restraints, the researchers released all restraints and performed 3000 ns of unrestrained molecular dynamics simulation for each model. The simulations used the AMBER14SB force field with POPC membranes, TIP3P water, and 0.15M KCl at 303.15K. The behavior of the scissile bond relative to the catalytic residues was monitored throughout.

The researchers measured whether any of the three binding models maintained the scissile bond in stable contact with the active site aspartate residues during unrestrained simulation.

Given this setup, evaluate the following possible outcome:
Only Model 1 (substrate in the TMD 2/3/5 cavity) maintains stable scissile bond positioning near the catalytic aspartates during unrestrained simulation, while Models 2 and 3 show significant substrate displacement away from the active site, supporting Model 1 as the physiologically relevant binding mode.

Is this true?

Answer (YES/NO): NO